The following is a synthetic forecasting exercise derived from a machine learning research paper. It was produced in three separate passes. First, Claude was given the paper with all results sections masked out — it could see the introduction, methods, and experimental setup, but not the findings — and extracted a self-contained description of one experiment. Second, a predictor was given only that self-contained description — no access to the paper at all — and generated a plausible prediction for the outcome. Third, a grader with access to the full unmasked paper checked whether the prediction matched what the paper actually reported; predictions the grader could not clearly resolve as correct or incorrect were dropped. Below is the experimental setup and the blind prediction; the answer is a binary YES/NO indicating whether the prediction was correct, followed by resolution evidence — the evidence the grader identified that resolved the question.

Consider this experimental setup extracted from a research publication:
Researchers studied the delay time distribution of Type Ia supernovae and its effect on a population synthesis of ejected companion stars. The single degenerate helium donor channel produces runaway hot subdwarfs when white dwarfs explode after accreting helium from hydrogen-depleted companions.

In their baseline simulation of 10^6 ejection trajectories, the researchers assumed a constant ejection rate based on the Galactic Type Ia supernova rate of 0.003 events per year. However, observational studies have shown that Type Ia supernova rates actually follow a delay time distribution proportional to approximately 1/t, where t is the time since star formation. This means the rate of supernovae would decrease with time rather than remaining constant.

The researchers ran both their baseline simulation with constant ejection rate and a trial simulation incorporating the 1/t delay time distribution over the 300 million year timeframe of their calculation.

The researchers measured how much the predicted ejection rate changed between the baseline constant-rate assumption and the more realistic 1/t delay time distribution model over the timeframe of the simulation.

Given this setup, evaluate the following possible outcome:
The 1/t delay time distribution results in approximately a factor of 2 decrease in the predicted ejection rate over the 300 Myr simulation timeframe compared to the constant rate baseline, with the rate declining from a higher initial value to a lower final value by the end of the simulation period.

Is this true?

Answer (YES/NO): NO